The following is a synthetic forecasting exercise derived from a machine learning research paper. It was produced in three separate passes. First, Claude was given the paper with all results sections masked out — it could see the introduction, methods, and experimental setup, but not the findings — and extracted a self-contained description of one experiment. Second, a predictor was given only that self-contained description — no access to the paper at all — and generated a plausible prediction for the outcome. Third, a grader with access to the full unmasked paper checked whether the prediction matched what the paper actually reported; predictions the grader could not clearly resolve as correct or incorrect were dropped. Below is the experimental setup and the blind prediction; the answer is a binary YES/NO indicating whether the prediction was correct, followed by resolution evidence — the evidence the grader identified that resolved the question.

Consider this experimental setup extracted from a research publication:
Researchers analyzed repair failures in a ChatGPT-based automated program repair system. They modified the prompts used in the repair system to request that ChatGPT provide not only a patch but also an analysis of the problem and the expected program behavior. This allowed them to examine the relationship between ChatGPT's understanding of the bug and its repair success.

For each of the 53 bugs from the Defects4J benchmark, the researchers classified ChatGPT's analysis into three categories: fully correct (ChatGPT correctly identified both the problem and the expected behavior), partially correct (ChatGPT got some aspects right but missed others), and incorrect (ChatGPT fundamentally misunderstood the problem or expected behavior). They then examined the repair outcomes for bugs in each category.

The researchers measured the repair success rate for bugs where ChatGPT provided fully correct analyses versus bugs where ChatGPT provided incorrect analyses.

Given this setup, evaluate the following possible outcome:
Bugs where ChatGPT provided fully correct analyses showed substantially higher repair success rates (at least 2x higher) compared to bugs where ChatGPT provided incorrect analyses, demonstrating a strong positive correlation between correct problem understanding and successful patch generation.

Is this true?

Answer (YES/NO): YES